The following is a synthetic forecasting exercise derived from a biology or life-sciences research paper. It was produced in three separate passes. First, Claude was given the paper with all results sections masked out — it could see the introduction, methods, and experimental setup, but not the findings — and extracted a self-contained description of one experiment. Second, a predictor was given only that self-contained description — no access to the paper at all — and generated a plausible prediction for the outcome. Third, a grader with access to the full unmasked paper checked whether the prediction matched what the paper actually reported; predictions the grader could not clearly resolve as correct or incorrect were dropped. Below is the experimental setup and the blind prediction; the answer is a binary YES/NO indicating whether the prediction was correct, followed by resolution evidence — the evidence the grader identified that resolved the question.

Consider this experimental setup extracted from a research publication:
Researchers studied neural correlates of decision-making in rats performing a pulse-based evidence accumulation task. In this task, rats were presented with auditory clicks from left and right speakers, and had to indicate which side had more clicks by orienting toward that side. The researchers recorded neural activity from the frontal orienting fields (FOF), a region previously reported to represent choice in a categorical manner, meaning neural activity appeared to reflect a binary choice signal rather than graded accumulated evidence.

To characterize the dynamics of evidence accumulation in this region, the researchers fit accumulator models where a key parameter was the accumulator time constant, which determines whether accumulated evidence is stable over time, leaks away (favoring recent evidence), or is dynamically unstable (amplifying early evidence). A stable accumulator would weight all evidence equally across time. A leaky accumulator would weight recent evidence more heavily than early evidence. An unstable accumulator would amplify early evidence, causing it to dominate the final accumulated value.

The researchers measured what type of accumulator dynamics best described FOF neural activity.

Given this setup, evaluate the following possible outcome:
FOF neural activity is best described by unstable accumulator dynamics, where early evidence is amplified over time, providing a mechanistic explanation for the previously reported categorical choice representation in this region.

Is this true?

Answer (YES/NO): YES